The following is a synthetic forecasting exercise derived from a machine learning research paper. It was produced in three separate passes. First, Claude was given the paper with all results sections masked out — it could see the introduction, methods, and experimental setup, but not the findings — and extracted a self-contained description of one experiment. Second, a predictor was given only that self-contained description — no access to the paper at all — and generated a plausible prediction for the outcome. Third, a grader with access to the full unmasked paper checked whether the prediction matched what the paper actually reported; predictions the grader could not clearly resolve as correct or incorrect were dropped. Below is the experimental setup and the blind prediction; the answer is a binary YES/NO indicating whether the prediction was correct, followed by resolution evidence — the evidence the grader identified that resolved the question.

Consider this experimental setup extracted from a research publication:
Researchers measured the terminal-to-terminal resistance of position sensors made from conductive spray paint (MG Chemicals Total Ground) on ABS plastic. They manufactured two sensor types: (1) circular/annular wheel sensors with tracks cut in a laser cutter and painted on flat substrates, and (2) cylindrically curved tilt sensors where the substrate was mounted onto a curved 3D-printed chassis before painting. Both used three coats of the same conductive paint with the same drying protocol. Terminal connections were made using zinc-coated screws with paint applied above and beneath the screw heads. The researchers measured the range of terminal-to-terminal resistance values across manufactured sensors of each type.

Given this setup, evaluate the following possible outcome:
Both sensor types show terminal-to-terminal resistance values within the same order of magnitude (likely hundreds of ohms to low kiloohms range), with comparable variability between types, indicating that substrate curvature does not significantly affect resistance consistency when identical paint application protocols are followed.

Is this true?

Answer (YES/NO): NO